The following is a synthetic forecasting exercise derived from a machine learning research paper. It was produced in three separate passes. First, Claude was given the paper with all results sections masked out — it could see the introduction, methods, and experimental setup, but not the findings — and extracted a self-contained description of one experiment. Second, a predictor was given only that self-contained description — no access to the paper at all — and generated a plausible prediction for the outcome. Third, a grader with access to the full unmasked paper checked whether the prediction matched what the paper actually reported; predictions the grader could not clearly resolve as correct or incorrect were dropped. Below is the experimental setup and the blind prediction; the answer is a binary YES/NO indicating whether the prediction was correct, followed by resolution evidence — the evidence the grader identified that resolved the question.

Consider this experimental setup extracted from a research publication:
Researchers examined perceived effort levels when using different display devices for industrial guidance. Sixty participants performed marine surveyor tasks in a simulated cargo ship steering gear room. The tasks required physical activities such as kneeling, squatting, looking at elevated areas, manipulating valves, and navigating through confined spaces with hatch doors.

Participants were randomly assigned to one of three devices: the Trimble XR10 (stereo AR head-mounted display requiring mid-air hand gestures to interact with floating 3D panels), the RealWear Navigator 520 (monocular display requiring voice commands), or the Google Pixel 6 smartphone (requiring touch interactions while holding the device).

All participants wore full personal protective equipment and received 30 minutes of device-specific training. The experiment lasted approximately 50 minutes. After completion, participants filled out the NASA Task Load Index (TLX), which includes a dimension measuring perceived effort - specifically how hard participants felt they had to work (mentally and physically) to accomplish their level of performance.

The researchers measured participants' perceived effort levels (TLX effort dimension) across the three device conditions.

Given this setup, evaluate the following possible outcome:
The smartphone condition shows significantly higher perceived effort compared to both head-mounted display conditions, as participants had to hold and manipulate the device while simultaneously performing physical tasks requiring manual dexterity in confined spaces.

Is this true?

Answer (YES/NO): NO